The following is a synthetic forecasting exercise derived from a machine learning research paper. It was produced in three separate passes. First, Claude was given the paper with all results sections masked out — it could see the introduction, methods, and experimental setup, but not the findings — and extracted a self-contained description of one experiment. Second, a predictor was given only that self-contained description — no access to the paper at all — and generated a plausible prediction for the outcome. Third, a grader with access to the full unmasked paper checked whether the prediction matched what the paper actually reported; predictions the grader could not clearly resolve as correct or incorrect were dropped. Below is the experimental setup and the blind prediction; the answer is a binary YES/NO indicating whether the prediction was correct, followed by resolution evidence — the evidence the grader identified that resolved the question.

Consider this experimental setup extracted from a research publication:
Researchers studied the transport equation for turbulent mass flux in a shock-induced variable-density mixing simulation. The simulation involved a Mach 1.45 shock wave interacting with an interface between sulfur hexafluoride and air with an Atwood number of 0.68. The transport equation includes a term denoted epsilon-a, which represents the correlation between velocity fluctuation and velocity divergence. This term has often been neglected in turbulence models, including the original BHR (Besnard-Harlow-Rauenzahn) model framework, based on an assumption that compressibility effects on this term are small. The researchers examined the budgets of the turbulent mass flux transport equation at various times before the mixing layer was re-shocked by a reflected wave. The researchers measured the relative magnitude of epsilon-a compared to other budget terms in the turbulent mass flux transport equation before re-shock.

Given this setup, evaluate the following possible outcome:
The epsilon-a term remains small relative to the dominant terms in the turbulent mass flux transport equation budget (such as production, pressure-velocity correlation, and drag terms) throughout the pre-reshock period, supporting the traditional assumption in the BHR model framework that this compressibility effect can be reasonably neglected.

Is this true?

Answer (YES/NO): NO